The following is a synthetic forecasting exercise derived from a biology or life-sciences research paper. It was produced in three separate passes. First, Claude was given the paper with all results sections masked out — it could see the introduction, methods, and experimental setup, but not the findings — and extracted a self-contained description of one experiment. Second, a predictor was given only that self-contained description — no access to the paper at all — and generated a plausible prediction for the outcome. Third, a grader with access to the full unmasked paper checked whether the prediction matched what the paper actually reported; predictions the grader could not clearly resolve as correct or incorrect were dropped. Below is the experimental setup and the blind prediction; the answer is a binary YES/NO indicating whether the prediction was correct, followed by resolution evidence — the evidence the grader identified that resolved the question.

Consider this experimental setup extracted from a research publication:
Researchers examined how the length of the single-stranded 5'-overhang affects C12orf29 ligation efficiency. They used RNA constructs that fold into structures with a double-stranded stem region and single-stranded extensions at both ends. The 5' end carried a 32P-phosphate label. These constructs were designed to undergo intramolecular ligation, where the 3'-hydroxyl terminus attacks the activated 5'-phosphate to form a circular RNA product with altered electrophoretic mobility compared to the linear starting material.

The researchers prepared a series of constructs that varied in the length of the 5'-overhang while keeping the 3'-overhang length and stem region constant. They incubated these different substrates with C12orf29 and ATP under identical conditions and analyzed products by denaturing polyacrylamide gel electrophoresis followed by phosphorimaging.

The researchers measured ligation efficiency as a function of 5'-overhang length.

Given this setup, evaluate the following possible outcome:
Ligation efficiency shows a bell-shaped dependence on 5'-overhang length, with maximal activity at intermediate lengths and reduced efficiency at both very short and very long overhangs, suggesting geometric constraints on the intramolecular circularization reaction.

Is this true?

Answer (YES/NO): NO